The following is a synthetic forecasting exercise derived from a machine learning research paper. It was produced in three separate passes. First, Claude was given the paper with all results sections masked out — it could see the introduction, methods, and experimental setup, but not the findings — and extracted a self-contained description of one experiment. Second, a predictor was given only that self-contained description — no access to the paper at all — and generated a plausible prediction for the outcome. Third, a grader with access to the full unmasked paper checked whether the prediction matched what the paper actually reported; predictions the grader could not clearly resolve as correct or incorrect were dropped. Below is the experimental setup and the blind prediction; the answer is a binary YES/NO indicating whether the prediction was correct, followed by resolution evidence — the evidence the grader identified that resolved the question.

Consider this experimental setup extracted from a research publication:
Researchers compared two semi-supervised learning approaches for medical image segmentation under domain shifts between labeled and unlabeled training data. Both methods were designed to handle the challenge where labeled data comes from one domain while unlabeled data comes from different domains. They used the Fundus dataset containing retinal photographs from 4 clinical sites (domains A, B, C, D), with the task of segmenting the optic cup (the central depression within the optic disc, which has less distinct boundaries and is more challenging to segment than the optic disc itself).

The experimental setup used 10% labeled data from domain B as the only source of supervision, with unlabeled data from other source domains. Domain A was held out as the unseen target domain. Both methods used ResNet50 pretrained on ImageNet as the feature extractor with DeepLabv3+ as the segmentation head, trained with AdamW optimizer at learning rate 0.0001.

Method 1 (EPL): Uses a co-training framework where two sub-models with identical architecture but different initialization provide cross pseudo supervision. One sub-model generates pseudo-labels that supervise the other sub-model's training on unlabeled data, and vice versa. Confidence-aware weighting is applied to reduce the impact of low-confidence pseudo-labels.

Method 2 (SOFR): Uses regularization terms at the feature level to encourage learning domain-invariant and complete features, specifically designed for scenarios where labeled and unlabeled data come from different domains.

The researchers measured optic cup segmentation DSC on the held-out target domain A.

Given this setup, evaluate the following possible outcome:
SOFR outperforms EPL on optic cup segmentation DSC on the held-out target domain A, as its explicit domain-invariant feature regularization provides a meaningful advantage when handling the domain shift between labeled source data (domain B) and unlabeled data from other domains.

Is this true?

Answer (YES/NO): NO